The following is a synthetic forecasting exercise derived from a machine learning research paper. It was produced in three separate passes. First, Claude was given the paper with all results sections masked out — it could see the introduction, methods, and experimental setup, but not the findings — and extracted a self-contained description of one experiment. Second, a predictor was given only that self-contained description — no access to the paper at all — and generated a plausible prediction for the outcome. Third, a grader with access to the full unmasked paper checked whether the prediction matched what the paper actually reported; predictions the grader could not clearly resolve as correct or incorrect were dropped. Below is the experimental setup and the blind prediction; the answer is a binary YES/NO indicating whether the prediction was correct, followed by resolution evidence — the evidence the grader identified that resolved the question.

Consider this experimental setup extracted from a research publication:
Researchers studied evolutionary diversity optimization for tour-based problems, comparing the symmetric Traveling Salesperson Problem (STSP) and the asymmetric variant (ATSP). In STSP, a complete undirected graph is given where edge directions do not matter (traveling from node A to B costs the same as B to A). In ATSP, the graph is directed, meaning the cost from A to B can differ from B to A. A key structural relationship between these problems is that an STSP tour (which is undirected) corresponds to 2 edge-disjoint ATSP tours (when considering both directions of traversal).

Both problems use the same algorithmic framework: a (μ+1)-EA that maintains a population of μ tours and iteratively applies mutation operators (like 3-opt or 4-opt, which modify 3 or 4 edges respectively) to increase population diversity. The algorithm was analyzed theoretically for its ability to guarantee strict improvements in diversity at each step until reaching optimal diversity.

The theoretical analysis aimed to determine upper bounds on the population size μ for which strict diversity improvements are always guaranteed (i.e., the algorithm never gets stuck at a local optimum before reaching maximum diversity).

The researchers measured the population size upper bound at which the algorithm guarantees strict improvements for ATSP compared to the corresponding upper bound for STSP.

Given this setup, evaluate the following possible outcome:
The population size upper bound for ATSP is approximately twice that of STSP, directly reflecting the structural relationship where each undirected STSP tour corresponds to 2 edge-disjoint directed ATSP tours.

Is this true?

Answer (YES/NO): NO